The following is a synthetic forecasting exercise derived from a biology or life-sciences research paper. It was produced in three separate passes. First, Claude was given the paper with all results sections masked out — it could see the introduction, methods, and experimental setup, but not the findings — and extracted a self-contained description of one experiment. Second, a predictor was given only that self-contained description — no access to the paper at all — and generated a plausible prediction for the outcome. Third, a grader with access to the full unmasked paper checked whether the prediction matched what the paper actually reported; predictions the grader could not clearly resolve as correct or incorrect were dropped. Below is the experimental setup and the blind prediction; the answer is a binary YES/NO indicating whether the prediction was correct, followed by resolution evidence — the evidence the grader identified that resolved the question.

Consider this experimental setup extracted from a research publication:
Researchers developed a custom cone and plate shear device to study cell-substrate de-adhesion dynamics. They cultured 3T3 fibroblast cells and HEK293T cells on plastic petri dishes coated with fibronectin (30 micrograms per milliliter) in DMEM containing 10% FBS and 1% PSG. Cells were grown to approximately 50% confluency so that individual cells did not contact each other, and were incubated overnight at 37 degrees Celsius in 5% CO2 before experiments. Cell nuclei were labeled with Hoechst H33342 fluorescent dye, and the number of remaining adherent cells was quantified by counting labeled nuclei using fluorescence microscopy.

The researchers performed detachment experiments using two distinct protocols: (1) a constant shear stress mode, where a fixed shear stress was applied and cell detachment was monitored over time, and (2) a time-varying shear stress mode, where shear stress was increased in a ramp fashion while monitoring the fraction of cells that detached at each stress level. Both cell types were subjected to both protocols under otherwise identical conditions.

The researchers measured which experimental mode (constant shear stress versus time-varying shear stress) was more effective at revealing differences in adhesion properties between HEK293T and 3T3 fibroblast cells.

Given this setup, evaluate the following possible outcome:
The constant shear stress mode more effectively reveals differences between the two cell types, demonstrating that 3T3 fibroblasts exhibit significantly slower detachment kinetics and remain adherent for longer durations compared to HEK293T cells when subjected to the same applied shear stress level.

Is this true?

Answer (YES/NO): NO